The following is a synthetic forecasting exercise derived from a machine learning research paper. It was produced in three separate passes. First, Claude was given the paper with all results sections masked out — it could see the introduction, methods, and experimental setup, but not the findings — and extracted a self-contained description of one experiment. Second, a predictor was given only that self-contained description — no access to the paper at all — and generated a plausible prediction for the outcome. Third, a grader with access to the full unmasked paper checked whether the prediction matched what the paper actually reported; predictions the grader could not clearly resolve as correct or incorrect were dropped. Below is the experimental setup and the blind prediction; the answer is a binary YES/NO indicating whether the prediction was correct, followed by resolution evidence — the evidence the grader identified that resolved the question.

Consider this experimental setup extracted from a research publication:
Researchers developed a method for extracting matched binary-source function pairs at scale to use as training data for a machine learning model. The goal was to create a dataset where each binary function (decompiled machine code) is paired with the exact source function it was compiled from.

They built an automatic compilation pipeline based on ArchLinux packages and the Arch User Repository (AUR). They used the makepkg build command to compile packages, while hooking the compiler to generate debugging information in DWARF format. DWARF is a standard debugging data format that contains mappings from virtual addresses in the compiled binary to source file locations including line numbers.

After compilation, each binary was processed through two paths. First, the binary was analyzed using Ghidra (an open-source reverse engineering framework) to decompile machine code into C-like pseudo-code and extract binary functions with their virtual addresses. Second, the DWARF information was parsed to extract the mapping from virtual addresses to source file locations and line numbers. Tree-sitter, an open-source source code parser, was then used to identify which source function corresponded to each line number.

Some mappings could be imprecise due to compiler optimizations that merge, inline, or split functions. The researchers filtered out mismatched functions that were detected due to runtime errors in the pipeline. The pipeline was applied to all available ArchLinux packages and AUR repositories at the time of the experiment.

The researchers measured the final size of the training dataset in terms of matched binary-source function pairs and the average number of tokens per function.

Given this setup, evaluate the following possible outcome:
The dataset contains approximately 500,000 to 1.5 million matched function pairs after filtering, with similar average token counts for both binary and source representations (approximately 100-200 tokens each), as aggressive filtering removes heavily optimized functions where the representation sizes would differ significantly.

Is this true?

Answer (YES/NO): NO